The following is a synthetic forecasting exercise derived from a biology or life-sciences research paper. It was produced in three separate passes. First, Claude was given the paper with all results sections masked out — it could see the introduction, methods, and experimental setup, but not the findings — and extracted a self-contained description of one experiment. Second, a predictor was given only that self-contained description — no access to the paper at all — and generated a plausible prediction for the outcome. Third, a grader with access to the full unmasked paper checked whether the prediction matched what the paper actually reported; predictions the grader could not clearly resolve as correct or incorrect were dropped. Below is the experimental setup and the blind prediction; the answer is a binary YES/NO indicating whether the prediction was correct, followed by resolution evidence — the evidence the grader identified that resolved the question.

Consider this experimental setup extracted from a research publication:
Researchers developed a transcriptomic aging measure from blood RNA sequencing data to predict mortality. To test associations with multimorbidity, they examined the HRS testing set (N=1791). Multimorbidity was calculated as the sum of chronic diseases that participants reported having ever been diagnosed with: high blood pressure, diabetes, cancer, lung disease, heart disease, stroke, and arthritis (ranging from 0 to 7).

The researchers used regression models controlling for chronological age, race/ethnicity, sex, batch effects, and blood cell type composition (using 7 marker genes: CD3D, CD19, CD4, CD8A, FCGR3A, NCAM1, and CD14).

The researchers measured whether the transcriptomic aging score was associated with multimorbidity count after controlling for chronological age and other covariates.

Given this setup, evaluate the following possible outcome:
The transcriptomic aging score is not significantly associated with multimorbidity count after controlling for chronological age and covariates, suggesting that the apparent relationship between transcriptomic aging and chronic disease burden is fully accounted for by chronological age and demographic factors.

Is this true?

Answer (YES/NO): NO